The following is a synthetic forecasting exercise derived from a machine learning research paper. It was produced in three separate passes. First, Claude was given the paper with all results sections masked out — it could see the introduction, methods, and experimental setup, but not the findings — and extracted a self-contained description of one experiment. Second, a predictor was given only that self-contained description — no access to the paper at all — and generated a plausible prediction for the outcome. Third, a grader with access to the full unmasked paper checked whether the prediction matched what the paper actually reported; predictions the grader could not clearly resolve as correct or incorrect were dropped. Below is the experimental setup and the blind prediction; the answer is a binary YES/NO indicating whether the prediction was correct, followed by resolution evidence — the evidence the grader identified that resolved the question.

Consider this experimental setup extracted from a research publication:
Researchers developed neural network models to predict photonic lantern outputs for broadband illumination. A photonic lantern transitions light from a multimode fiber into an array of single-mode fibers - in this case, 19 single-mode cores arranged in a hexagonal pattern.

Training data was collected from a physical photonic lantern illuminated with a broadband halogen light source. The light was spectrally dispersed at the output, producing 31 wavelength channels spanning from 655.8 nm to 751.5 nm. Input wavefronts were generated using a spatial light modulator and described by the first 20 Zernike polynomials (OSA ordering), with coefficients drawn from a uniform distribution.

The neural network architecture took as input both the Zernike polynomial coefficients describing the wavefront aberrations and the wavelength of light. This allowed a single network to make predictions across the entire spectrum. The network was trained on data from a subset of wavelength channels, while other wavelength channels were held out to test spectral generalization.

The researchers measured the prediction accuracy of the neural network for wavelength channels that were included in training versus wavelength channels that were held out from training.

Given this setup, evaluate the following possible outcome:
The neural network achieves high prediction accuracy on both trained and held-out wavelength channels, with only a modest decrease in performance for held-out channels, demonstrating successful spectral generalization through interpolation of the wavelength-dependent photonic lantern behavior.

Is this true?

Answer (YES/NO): YES